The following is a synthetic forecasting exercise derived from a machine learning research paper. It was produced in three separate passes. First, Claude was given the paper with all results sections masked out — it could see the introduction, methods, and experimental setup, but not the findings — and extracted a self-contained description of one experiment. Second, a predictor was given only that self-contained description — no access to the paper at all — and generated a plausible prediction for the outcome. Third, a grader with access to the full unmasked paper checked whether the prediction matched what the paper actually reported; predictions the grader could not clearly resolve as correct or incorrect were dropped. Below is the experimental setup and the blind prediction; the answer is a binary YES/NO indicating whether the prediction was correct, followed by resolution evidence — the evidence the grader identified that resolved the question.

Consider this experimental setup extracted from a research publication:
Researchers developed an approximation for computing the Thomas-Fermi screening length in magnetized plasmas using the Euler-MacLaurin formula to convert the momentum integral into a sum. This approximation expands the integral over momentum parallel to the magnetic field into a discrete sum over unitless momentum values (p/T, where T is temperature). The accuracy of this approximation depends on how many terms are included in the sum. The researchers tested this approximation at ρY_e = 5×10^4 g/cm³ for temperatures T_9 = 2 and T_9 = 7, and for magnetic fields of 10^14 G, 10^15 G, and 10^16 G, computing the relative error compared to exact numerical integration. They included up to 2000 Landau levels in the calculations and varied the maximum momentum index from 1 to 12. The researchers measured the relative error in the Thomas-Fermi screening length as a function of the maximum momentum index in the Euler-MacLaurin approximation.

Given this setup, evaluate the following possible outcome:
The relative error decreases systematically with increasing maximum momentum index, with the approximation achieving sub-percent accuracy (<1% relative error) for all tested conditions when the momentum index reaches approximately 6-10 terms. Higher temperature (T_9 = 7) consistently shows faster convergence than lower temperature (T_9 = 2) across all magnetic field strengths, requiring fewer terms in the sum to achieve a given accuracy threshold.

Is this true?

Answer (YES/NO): NO